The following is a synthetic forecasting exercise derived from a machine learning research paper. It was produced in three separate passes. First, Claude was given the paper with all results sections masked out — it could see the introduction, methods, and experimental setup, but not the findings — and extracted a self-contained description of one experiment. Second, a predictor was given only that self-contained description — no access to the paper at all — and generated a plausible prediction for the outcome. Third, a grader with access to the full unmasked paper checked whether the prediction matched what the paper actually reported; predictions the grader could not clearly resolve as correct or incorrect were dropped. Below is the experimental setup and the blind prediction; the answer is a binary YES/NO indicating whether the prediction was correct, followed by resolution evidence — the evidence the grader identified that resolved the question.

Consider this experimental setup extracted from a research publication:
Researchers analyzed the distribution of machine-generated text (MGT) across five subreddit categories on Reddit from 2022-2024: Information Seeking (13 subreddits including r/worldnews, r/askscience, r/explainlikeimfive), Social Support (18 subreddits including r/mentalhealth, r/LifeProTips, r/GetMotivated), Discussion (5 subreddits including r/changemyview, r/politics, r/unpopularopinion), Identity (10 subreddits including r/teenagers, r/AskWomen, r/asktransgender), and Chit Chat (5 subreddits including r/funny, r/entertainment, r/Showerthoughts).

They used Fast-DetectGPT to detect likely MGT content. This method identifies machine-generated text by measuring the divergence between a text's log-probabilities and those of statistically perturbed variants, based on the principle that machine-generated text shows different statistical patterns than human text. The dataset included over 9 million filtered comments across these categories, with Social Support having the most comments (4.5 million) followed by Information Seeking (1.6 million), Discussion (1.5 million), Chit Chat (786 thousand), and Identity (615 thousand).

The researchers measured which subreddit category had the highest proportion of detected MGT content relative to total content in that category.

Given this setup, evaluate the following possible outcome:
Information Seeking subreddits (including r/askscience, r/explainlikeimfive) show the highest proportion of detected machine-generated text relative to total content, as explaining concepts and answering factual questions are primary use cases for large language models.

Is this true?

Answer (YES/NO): YES